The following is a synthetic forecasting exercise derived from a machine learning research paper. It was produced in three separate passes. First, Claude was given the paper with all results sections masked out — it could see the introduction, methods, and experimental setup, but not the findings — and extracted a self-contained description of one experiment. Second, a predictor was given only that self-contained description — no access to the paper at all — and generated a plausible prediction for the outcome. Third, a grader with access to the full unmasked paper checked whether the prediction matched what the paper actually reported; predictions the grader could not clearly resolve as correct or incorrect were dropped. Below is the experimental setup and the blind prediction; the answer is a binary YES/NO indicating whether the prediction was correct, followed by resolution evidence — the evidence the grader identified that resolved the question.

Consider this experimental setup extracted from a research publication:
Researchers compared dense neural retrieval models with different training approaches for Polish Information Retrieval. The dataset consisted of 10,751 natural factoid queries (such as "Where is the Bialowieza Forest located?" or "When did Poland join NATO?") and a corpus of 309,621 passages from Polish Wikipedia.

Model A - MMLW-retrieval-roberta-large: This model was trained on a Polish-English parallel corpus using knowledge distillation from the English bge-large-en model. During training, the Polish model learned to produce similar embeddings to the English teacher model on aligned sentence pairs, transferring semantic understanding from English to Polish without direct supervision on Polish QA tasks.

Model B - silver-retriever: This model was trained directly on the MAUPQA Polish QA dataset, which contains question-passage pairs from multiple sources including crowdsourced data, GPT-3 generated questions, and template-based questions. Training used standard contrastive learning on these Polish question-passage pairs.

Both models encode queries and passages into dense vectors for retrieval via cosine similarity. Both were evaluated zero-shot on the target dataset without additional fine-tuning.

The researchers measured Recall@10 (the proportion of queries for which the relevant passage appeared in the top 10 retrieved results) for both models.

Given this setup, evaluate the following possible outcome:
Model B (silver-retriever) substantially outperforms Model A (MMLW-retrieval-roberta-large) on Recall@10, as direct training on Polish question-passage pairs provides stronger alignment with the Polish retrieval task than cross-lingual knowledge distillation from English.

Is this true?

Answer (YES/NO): NO